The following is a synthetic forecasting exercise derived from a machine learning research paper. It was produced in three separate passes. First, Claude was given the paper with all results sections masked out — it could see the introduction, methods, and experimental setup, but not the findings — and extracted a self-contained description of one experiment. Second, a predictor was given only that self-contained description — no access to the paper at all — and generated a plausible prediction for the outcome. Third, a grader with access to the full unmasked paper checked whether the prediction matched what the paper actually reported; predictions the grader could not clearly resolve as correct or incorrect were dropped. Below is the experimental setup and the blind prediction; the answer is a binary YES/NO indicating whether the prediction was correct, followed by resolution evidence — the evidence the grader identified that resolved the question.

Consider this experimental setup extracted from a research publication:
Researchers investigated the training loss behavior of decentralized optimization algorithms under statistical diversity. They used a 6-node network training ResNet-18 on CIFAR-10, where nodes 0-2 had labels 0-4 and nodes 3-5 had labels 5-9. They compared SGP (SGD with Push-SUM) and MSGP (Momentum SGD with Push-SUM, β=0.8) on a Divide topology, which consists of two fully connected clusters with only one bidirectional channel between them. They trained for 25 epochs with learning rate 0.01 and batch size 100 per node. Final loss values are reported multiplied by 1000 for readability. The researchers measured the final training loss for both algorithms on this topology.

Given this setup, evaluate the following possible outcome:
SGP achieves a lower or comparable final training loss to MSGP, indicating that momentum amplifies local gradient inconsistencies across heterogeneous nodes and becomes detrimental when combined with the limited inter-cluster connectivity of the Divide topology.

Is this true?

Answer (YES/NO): YES